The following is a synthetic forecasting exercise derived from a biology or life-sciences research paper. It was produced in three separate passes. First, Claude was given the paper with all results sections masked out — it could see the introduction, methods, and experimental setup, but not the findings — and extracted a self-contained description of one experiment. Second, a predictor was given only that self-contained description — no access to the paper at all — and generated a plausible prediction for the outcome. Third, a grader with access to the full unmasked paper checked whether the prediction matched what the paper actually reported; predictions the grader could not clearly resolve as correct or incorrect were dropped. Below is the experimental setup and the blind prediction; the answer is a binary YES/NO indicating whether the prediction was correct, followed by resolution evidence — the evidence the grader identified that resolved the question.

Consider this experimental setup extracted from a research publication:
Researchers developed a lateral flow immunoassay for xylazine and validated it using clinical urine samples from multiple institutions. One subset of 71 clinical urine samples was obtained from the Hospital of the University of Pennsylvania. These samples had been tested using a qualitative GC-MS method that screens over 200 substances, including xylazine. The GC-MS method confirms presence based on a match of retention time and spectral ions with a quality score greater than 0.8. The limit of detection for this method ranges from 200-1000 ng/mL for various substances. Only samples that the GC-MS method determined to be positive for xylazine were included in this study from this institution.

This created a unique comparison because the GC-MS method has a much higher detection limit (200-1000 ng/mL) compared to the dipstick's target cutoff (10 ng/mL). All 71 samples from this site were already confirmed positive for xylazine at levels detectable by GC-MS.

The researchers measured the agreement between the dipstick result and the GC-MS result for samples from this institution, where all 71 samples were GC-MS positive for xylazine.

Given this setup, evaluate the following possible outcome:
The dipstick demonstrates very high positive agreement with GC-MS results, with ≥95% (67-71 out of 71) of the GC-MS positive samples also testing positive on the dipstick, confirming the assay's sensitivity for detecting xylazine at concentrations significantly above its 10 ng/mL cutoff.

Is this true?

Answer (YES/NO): YES